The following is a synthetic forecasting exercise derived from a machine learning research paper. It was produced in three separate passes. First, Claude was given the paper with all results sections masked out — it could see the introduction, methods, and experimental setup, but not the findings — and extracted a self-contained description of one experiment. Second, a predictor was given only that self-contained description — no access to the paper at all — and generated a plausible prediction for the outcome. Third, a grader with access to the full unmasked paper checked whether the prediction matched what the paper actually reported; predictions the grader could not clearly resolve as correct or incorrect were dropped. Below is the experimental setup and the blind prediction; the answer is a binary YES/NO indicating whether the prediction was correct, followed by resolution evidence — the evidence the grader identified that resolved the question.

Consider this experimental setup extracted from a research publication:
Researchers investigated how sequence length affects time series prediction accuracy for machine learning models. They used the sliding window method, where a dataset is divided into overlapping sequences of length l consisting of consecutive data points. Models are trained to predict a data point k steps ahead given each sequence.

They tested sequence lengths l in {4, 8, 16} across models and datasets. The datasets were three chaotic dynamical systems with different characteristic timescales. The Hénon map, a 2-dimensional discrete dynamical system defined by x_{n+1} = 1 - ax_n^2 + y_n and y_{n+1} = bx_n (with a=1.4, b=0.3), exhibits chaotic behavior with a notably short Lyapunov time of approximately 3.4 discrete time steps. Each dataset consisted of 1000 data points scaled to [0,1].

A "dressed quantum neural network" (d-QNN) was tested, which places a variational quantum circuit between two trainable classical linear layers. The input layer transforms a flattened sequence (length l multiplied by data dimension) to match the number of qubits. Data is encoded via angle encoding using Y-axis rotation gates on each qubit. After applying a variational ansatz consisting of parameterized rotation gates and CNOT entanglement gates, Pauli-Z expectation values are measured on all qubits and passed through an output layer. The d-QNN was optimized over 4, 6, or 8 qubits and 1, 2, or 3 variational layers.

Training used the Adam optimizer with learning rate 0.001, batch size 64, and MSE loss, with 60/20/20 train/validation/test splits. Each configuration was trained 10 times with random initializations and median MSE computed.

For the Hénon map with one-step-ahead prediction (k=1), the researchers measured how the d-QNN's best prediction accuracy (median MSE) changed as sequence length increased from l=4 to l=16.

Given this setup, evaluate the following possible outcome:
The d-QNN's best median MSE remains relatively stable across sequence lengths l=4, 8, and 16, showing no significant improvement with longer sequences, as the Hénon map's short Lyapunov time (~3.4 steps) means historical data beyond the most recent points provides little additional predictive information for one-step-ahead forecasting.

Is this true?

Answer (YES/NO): NO